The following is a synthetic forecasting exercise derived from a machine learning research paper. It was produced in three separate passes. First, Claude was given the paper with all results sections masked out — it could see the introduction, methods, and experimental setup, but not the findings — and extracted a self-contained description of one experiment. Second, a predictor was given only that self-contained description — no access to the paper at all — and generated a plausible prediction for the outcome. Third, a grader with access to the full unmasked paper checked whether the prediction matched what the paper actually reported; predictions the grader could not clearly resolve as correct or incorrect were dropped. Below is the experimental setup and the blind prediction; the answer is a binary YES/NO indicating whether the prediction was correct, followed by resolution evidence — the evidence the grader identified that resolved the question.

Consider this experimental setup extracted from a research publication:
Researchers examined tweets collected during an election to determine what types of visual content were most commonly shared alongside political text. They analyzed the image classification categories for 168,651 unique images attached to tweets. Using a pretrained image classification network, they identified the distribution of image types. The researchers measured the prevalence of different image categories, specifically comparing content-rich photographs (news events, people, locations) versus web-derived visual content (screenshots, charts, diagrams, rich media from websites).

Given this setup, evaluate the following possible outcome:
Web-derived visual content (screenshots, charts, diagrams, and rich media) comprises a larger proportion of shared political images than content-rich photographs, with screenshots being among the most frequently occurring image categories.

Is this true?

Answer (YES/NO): YES